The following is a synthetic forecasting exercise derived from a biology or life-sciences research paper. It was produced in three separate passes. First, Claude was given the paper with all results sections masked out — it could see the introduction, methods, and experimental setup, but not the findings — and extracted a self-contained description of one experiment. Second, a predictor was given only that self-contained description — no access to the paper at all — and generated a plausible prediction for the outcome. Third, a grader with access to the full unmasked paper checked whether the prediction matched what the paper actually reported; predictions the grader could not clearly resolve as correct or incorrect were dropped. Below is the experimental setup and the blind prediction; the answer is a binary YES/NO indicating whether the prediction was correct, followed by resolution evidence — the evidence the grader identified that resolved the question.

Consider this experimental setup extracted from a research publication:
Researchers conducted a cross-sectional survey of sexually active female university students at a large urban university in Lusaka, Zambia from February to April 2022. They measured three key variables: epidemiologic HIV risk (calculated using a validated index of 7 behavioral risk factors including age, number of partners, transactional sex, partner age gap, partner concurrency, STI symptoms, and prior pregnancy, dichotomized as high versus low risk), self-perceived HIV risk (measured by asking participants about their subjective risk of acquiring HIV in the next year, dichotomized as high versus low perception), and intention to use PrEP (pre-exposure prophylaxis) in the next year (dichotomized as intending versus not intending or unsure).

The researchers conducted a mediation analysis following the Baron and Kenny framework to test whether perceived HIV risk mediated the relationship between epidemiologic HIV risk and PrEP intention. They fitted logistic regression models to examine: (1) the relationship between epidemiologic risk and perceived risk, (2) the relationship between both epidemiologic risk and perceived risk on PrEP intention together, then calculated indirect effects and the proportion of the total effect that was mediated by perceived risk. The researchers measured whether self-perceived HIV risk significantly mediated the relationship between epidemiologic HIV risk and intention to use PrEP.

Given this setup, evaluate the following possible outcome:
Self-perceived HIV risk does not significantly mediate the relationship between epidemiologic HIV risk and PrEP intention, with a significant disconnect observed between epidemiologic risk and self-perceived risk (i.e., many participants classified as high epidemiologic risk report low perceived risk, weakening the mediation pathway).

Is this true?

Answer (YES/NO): NO